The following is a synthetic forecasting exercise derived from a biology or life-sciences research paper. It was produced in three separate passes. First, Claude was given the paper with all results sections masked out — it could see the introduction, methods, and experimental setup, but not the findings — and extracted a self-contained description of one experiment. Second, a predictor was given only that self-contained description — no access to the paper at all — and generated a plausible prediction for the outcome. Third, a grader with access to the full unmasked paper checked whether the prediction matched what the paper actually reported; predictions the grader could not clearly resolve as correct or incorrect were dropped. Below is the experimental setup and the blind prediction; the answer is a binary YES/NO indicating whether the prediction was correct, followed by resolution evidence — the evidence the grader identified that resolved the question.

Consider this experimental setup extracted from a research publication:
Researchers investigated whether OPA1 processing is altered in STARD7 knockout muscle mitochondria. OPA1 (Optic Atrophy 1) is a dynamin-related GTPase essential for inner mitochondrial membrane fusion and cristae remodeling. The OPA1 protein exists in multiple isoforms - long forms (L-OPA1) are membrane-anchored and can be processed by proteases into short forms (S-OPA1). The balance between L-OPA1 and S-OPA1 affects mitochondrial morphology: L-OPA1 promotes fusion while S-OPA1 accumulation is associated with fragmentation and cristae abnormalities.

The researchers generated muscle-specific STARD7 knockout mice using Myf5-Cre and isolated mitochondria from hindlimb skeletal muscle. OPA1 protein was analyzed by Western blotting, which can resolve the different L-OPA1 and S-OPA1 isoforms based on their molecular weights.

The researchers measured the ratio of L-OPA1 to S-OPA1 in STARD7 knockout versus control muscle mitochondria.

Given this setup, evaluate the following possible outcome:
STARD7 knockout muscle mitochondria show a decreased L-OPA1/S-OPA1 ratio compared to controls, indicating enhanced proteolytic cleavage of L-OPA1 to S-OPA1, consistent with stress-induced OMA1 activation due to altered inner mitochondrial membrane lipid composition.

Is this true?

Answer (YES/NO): NO